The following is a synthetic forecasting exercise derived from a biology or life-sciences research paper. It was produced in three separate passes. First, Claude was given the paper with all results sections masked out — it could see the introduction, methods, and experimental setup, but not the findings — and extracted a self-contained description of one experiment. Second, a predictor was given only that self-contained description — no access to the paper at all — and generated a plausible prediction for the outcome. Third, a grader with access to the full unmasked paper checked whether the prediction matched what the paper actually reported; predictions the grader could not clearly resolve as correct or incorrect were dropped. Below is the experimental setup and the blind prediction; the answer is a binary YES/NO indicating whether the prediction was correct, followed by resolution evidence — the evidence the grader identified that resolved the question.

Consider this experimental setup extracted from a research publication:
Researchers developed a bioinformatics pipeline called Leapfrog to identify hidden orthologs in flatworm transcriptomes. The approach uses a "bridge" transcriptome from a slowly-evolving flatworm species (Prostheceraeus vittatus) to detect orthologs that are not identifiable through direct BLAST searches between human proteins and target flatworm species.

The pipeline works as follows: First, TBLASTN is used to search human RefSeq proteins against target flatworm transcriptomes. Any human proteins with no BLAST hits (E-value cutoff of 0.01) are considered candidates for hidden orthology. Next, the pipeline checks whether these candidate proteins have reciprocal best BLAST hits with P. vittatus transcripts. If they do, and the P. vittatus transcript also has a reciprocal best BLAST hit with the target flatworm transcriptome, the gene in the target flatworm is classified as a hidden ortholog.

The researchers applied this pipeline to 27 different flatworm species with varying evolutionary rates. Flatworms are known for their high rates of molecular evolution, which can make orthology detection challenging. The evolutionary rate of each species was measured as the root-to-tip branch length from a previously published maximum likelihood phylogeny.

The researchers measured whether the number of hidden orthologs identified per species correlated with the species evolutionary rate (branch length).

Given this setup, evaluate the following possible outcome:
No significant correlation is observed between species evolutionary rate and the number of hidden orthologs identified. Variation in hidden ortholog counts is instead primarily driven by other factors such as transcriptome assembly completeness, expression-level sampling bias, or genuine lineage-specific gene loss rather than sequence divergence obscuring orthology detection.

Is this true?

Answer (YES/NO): YES